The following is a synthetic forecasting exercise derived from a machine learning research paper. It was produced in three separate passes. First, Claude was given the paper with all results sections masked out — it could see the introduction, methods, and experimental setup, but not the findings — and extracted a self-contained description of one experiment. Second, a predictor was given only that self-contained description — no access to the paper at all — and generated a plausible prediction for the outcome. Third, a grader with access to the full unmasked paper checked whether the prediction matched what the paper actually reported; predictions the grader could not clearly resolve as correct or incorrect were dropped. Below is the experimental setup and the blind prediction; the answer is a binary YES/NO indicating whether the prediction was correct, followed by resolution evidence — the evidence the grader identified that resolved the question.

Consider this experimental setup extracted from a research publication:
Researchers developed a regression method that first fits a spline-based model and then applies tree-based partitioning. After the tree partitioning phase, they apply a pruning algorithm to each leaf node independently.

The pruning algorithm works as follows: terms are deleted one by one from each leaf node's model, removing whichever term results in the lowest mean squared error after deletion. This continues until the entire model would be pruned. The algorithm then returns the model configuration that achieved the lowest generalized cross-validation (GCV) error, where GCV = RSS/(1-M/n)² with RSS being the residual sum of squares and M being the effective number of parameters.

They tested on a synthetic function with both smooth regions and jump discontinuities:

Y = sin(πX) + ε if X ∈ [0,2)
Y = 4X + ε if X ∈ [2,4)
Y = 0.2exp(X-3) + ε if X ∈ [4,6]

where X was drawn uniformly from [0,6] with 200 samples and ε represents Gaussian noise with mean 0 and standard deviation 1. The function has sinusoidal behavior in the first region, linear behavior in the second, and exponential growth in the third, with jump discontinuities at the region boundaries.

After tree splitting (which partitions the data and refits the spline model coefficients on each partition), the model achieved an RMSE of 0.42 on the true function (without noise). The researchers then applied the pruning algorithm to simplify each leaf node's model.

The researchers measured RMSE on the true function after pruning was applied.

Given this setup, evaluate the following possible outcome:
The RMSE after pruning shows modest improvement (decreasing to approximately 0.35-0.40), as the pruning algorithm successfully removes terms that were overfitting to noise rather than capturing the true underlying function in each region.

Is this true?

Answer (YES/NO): NO